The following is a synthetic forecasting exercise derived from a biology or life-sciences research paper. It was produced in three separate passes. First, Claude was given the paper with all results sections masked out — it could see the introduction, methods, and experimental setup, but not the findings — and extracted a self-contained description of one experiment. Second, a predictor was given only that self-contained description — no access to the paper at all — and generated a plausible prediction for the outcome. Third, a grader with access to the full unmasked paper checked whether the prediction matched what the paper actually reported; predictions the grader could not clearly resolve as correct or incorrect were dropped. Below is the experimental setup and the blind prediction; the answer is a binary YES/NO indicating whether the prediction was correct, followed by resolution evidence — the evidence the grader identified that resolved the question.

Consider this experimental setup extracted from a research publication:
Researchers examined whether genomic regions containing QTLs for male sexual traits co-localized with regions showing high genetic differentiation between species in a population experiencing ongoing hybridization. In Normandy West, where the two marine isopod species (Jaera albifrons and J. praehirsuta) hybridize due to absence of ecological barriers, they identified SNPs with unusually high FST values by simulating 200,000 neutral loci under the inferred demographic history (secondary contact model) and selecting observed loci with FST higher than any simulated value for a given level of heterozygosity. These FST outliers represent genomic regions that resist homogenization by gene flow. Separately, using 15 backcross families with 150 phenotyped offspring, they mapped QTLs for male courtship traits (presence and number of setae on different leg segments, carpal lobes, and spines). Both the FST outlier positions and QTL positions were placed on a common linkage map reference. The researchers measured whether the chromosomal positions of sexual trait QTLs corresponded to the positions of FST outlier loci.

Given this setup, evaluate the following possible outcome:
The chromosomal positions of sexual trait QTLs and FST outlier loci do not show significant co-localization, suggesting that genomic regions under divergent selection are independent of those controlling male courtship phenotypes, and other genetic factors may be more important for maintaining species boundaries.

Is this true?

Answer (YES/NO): NO